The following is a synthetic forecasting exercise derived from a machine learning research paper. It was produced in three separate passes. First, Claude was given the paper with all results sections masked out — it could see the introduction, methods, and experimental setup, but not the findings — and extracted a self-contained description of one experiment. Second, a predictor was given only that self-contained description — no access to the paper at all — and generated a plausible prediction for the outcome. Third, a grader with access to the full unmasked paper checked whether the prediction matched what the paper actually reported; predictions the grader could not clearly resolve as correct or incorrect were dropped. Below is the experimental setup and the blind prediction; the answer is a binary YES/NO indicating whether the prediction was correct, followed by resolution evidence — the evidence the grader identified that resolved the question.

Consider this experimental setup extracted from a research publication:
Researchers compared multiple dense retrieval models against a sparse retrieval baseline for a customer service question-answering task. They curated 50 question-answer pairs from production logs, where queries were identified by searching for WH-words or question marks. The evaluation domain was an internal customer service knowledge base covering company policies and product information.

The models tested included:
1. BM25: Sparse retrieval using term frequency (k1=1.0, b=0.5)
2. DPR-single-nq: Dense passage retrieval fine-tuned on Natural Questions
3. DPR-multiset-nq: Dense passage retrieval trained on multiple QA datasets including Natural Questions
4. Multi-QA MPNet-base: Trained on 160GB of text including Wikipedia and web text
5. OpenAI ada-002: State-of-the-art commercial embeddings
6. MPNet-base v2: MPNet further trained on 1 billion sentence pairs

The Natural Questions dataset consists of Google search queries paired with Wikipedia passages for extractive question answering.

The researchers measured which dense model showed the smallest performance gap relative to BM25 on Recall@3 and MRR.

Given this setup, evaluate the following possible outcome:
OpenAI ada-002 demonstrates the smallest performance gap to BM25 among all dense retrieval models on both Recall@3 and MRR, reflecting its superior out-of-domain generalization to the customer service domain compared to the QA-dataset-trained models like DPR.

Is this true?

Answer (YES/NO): NO